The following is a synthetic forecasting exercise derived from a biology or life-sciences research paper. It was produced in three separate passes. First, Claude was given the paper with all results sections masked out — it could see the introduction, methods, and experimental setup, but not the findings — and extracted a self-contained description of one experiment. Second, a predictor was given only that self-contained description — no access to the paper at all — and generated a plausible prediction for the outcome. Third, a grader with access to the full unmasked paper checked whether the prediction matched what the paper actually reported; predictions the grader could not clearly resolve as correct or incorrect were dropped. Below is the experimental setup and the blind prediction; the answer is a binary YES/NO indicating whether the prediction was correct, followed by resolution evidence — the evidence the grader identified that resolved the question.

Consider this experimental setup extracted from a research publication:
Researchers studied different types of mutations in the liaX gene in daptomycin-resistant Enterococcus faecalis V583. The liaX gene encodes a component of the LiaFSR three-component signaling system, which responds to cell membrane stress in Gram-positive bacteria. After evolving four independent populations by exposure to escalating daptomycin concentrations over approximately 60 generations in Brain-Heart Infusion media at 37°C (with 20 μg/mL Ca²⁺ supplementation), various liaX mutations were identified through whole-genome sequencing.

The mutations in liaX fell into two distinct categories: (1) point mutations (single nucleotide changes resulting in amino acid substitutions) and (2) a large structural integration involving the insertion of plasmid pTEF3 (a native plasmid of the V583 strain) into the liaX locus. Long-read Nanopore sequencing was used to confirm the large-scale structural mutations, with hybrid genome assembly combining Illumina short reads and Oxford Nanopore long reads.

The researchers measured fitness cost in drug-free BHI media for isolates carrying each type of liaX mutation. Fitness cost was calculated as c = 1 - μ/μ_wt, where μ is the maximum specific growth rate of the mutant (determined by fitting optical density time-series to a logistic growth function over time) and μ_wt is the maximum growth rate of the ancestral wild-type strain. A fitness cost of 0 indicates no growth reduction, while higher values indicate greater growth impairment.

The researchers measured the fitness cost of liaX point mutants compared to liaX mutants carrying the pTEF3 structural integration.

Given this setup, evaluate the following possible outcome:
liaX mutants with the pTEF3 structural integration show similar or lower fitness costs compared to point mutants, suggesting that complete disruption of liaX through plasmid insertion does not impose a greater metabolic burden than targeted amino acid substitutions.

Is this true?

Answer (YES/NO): NO